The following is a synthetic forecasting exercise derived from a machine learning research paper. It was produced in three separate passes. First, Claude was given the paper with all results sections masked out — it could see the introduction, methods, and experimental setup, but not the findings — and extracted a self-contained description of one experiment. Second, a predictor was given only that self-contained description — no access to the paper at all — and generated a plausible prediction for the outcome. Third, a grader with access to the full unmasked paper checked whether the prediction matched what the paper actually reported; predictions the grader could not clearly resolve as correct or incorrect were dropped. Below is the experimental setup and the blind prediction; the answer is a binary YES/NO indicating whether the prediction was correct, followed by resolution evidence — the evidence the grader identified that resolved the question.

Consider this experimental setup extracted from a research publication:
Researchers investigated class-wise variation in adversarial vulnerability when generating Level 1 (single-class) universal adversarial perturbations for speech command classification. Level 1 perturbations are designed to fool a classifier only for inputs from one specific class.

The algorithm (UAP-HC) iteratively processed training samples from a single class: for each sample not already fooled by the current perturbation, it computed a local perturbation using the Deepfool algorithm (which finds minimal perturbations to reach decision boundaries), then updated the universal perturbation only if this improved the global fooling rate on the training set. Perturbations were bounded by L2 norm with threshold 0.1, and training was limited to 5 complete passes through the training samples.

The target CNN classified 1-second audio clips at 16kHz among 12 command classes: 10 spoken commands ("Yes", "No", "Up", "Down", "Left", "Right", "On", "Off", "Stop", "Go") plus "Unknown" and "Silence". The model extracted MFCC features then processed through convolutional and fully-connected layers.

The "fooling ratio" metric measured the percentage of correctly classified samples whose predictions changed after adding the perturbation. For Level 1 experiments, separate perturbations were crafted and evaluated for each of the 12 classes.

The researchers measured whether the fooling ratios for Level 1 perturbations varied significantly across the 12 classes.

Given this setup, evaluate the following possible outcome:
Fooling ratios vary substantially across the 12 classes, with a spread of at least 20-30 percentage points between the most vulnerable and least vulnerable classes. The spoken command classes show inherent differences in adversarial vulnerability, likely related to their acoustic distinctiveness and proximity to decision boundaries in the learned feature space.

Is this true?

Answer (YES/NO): YES